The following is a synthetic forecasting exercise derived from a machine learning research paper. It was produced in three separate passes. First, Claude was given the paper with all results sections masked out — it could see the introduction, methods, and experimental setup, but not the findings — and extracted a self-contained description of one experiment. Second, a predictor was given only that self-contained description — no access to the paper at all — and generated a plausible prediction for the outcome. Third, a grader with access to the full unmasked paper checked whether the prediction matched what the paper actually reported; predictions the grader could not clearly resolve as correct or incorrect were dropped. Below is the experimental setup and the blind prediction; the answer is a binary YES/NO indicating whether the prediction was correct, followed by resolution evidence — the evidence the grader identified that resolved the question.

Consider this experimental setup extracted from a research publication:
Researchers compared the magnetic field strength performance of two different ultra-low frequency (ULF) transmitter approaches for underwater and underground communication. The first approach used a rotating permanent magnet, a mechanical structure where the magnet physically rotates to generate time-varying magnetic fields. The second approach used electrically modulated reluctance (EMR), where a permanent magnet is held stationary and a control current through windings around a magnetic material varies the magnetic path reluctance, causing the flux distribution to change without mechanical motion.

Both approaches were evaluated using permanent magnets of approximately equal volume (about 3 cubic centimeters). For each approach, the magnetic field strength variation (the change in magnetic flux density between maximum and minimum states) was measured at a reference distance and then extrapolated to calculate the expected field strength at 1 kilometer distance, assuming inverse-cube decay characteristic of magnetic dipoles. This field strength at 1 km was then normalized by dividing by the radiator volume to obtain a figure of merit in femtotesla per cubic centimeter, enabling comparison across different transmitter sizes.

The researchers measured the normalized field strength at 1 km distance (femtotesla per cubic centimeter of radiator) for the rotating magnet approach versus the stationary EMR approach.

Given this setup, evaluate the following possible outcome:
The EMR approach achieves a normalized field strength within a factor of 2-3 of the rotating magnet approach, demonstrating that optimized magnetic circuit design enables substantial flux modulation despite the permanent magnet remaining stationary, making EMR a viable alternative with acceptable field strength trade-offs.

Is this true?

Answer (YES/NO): YES